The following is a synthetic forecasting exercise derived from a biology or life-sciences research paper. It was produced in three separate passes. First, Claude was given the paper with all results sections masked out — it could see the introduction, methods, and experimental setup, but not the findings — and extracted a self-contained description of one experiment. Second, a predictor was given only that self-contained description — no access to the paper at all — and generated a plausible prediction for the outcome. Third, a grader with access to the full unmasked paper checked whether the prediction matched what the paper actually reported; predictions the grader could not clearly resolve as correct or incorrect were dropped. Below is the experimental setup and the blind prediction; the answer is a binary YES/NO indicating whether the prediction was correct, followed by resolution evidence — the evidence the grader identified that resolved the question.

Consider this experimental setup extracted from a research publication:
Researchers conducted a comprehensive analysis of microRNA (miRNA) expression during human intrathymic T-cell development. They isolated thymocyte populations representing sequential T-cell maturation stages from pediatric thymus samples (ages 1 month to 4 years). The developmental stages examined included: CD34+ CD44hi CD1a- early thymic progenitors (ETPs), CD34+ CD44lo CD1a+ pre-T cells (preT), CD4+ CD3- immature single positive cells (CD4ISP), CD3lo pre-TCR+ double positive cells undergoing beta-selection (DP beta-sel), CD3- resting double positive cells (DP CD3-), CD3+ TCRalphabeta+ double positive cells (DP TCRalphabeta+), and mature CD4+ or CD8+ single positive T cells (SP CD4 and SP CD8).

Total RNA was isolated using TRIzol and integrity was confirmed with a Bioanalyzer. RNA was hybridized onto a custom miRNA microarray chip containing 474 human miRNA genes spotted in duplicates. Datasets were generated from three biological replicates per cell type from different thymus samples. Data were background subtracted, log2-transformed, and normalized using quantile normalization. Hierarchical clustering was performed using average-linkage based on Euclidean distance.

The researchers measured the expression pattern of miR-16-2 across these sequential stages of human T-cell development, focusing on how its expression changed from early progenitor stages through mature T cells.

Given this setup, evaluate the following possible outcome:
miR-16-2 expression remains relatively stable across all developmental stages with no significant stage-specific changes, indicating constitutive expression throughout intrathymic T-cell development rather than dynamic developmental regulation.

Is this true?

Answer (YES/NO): NO